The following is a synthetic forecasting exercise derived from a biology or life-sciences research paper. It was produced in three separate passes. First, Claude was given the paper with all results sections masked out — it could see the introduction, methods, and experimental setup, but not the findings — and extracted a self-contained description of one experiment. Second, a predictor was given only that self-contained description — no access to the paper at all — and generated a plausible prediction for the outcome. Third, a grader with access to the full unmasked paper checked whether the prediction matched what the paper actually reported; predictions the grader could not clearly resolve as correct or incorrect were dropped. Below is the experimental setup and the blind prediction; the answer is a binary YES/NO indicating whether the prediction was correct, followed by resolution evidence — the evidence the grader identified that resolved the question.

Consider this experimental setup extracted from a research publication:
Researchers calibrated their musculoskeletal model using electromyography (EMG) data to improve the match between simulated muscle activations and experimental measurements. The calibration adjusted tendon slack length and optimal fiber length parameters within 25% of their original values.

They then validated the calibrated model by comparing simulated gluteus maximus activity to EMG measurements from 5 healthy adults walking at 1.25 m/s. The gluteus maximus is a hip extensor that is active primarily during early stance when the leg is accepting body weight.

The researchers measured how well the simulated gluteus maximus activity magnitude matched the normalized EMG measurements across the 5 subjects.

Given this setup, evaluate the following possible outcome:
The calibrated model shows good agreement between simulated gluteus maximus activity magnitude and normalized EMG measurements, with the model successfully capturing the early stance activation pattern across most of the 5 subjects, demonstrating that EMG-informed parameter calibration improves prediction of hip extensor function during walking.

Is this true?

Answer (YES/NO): NO